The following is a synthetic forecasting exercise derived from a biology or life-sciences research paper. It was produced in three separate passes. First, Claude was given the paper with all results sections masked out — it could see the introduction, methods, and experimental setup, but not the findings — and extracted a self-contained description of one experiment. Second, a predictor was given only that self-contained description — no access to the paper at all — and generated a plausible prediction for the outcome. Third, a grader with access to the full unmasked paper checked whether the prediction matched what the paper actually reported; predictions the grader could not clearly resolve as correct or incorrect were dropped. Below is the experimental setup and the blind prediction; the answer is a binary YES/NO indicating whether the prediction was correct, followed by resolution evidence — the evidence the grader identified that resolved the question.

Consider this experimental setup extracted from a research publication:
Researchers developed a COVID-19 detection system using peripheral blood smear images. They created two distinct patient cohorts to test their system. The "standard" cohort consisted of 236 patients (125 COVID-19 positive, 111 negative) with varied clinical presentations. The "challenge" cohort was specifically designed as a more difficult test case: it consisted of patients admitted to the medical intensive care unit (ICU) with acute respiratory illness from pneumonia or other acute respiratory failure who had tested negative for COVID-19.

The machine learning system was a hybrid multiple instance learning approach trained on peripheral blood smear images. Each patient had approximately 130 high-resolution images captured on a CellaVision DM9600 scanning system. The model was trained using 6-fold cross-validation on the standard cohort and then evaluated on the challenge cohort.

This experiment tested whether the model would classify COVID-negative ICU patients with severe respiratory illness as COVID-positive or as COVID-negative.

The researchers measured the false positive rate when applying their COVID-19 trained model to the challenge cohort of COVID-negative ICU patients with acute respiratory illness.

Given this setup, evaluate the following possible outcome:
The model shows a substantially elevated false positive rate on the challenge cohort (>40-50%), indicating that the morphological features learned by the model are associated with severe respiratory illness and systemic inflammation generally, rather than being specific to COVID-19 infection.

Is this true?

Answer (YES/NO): NO